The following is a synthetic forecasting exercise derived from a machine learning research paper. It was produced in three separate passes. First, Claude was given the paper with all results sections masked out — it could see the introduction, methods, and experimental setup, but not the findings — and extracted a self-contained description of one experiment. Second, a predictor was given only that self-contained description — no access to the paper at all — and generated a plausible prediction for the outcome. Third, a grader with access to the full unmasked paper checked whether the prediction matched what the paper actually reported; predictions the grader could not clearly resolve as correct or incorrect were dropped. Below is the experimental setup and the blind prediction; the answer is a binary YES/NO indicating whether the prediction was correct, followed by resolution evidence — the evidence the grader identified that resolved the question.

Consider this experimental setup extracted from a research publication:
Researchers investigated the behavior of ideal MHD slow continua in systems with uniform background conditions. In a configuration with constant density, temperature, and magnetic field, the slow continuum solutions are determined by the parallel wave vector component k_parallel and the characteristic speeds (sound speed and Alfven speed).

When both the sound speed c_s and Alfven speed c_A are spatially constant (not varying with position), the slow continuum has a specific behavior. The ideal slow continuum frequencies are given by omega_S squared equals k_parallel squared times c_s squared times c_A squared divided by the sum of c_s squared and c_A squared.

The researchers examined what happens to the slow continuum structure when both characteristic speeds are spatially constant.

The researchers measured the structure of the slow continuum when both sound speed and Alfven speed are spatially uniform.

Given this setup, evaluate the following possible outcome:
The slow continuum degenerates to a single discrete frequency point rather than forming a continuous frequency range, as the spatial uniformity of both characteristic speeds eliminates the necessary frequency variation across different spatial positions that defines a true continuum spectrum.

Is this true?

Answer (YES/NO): YES